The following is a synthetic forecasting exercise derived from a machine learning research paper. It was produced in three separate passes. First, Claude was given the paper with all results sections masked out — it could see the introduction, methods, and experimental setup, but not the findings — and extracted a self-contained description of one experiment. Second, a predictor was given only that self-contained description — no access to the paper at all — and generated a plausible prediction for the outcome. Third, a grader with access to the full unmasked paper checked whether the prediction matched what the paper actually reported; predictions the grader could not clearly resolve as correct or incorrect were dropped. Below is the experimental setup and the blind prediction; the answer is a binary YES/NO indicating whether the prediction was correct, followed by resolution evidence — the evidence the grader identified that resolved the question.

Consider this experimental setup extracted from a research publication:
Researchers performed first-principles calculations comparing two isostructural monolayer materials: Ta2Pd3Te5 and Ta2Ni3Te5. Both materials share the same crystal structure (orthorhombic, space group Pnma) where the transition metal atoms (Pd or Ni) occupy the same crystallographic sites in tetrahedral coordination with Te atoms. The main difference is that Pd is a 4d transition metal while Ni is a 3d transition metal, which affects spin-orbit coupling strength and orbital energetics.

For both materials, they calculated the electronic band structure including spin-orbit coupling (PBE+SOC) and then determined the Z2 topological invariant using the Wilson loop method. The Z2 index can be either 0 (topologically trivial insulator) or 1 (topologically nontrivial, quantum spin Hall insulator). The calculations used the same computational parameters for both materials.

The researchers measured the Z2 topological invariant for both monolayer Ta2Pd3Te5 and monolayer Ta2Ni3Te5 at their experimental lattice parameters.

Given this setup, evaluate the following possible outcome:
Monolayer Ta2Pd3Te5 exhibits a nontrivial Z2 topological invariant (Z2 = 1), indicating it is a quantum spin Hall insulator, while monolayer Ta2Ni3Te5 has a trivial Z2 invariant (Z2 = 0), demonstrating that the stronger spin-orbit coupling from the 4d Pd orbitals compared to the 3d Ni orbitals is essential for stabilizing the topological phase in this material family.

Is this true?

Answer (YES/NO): YES